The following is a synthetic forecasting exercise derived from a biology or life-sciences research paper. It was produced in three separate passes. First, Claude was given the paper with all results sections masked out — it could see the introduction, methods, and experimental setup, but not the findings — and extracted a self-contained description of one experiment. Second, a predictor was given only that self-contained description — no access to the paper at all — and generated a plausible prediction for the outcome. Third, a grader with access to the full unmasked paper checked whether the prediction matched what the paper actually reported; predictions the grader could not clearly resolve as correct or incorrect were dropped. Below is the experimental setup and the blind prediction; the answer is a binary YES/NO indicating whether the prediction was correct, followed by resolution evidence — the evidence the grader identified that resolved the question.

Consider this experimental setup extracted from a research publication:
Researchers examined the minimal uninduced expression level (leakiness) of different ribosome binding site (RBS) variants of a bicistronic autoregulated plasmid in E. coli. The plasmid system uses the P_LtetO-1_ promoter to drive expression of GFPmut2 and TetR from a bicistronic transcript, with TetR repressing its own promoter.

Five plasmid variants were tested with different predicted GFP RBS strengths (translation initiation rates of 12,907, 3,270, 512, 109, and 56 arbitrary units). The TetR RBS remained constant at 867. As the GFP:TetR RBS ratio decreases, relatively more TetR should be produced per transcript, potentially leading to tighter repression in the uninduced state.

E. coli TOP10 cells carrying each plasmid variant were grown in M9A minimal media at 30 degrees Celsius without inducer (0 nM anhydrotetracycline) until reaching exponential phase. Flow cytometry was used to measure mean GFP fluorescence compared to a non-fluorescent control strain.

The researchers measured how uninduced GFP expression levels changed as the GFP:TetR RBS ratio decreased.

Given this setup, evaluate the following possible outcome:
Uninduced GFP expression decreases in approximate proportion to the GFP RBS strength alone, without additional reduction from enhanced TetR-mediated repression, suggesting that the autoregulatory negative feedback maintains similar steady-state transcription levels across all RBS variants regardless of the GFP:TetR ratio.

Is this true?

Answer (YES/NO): NO